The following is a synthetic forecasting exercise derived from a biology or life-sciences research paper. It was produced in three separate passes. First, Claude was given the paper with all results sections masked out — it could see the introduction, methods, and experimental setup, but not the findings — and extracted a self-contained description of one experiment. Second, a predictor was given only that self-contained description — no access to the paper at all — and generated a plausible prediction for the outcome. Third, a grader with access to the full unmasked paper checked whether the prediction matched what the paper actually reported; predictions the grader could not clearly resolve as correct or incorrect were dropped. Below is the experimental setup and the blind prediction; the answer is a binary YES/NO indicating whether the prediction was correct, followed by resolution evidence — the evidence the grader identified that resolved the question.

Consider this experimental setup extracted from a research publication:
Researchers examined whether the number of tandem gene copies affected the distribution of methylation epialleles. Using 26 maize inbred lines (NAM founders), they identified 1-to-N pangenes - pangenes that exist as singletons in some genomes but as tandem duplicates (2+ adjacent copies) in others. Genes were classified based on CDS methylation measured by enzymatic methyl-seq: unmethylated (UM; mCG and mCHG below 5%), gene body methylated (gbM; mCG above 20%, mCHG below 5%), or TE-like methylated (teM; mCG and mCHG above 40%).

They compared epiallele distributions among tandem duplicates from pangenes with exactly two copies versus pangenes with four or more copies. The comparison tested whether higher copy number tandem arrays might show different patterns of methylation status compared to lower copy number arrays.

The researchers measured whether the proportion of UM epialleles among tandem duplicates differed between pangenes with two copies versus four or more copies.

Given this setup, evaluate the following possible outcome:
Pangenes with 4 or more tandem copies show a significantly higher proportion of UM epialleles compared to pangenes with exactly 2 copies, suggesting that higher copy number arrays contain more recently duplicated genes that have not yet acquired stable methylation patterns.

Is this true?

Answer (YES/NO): NO